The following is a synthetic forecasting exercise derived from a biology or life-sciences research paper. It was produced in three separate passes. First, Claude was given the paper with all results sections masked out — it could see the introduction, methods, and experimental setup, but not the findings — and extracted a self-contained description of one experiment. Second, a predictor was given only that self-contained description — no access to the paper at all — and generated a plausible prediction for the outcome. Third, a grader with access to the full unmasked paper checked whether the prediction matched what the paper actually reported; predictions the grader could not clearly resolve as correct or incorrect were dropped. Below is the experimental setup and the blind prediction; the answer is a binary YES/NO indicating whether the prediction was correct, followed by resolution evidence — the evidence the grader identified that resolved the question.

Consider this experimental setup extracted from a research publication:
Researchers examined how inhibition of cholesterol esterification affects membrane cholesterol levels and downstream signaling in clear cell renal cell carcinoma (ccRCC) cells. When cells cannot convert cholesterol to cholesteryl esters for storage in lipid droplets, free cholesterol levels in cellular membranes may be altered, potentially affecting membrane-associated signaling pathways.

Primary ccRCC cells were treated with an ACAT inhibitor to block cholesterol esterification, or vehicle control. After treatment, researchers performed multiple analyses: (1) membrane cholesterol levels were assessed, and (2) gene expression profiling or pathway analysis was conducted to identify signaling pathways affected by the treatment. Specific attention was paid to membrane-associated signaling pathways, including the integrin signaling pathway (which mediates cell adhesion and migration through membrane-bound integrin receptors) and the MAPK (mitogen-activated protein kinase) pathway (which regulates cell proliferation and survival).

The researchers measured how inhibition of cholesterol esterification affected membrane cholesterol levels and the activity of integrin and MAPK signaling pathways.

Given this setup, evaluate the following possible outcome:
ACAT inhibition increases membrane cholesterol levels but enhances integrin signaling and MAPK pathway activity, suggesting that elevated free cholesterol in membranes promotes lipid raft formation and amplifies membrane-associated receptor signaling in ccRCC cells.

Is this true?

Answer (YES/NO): NO